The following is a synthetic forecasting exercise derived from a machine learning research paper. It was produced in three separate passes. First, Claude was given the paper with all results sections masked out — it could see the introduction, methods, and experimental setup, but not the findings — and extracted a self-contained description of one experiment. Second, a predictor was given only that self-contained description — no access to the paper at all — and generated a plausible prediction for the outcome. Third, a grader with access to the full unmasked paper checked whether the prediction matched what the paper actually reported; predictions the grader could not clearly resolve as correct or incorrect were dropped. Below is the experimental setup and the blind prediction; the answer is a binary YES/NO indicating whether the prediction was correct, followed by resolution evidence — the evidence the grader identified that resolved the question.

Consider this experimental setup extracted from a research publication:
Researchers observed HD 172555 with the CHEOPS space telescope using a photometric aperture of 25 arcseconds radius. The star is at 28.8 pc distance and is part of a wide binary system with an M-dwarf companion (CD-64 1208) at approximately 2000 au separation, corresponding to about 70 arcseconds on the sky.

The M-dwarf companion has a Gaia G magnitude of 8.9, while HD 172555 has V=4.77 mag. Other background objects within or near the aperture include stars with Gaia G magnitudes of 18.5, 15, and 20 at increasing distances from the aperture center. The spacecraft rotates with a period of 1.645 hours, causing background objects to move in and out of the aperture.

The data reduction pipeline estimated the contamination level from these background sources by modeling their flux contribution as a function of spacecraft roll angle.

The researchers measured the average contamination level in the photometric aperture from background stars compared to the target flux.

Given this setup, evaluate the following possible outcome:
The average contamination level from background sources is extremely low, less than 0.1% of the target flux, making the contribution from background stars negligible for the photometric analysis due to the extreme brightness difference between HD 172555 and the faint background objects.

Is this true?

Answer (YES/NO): NO